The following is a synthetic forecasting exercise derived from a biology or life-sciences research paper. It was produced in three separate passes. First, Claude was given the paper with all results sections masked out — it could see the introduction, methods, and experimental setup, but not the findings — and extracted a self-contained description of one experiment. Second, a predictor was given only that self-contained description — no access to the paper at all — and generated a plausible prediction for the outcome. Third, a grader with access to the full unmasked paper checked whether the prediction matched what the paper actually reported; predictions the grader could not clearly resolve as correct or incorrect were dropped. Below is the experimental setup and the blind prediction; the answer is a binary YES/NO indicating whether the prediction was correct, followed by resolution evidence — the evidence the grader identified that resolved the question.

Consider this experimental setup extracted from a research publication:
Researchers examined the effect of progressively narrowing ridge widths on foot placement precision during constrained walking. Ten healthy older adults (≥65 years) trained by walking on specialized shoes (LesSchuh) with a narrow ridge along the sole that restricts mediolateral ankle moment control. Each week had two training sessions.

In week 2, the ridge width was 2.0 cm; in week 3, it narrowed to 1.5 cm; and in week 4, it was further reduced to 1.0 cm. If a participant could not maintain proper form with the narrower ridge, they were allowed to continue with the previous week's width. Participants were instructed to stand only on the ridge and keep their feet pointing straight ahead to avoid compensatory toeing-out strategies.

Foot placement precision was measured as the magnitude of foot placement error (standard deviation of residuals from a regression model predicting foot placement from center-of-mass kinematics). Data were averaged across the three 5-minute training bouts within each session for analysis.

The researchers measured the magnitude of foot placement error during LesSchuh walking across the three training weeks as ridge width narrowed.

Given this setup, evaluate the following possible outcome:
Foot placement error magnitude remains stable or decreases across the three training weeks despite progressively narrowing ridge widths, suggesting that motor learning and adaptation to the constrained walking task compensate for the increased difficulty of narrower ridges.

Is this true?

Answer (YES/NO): YES